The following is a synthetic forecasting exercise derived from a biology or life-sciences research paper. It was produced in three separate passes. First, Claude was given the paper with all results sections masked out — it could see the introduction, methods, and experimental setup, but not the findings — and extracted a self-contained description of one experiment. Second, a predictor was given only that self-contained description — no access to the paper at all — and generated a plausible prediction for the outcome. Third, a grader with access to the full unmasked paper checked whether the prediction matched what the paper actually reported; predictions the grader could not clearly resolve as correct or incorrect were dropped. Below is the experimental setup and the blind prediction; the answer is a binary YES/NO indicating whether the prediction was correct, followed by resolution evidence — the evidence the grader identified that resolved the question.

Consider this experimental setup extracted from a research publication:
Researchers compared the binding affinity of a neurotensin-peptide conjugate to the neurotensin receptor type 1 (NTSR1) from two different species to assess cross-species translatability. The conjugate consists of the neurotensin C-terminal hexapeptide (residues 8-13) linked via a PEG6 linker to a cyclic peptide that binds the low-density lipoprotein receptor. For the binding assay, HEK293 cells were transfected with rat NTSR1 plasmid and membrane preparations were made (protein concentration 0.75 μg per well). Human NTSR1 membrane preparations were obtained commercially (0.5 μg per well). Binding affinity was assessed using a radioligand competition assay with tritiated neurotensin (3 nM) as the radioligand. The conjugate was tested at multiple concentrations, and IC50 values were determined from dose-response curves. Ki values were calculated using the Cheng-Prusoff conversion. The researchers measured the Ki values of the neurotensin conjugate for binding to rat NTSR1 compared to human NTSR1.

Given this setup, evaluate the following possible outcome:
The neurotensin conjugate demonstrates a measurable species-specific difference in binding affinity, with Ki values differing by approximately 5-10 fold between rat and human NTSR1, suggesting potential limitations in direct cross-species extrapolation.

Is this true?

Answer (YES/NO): NO